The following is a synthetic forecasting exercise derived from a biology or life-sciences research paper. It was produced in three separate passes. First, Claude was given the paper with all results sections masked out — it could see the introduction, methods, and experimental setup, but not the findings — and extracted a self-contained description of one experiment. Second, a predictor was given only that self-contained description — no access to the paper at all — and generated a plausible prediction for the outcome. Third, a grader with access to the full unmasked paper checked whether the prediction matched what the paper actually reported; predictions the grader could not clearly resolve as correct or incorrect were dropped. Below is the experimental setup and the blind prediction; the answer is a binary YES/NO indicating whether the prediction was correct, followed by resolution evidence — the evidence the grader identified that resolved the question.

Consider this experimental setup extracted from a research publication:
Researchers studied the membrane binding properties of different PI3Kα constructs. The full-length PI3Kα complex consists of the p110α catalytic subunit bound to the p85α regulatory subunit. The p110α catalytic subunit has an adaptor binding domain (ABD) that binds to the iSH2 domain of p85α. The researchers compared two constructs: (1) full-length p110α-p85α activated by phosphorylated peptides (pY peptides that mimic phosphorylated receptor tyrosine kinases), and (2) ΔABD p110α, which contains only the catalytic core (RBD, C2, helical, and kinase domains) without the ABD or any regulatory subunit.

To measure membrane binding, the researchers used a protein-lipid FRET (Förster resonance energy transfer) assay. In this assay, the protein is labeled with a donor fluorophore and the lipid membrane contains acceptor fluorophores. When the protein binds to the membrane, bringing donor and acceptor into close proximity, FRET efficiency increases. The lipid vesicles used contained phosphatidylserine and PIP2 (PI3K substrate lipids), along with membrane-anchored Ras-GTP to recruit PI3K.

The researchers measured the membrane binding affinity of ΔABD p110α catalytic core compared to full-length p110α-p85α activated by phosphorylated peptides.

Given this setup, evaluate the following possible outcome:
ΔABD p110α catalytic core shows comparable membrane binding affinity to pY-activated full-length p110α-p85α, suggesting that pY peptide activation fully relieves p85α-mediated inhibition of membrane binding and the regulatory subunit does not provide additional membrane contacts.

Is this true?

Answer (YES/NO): NO